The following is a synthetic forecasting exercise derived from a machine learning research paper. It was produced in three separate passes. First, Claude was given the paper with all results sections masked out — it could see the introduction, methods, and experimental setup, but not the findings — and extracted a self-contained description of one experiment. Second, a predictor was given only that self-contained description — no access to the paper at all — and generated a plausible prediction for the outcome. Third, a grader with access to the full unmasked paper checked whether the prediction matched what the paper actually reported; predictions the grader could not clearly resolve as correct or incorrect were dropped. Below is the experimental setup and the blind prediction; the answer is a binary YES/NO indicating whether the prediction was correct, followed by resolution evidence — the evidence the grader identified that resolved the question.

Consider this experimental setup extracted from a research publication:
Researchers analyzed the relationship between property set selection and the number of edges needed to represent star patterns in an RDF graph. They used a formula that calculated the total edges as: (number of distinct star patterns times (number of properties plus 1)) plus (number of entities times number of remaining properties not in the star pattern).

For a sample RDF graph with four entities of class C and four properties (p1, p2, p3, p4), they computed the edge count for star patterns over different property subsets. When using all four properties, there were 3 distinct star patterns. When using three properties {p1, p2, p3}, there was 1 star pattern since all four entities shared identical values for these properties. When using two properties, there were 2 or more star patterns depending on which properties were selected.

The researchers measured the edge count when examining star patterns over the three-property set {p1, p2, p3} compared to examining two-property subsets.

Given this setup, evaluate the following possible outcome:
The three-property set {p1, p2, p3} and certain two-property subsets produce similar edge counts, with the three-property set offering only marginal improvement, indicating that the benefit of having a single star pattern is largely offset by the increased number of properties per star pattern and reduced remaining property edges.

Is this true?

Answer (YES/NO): NO